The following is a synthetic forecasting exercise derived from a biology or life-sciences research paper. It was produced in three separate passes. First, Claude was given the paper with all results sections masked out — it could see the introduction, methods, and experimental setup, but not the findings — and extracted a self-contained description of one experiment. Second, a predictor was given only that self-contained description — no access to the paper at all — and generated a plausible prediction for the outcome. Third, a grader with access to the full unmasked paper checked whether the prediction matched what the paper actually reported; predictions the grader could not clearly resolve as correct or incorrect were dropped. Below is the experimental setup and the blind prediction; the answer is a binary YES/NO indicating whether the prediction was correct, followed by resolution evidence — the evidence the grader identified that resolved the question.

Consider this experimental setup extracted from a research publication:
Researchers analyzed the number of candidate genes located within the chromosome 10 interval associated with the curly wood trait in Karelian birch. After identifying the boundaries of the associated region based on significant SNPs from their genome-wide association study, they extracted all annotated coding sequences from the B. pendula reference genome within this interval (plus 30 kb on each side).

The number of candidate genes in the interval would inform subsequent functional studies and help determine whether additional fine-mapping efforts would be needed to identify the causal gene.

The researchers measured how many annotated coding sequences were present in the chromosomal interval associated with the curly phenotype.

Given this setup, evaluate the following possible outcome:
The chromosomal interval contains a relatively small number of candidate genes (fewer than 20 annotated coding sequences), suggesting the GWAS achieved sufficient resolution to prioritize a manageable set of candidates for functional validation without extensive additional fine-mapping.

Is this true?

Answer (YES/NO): NO